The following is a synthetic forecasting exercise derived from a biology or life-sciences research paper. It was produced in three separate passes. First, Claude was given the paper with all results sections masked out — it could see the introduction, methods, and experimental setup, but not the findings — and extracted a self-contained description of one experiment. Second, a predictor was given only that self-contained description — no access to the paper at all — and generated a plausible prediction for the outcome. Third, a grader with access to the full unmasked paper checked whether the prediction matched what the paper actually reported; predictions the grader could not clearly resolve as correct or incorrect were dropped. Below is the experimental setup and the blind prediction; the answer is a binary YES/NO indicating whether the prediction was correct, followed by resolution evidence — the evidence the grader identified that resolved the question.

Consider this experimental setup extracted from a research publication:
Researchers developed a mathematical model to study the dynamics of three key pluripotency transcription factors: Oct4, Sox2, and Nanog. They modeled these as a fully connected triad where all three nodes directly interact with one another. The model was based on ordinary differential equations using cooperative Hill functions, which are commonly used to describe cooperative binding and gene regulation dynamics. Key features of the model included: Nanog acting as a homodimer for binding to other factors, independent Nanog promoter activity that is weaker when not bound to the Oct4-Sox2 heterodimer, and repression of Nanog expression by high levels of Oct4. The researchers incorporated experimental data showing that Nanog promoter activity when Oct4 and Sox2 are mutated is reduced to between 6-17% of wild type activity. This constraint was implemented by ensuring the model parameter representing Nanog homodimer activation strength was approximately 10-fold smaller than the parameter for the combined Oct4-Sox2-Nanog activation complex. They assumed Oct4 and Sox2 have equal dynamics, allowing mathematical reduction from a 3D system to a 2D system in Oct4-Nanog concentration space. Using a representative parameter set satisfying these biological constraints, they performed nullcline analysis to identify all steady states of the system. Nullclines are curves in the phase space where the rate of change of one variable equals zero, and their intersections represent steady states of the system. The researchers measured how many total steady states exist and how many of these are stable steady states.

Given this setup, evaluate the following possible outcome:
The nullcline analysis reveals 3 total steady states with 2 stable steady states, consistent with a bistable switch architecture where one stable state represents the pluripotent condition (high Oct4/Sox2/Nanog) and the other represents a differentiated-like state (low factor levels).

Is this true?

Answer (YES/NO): NO